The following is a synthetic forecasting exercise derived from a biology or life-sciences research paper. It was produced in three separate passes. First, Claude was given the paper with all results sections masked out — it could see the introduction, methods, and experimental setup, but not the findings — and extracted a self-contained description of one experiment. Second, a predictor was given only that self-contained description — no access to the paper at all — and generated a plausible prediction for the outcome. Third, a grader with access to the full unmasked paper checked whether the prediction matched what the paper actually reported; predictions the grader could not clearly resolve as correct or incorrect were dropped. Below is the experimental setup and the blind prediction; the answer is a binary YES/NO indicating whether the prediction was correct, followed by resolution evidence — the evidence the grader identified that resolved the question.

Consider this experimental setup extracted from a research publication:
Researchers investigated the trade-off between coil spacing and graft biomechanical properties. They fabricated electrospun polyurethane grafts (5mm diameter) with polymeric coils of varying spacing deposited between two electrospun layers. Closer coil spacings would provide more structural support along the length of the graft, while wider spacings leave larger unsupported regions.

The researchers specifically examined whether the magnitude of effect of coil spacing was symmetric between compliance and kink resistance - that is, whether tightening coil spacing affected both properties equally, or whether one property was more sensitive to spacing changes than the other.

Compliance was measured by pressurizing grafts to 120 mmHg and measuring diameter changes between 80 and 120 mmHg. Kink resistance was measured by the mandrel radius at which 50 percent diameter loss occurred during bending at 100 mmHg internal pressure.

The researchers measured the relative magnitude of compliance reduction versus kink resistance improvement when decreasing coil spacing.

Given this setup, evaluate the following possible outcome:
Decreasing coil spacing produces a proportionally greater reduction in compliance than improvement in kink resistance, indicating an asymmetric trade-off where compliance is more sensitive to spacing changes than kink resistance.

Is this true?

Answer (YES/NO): NO